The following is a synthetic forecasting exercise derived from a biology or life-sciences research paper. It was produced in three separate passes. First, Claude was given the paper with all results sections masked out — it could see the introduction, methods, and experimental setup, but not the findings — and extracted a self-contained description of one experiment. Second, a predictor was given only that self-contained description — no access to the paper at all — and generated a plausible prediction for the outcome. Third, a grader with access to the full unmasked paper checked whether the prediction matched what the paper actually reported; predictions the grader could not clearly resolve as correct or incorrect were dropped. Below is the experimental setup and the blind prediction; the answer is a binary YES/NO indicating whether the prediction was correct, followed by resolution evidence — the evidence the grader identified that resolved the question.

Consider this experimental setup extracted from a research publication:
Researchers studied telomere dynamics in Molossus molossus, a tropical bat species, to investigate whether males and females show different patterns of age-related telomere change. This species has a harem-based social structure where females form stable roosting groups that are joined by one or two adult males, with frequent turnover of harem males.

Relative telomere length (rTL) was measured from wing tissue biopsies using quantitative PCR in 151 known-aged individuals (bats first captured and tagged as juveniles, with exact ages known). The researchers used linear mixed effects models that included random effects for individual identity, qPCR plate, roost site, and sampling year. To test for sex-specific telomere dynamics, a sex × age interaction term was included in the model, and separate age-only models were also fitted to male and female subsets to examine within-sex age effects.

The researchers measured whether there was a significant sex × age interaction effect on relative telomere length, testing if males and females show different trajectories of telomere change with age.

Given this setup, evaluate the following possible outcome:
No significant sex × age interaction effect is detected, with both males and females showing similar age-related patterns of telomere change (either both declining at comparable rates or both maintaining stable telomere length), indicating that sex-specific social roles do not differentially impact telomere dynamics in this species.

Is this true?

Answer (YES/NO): NO